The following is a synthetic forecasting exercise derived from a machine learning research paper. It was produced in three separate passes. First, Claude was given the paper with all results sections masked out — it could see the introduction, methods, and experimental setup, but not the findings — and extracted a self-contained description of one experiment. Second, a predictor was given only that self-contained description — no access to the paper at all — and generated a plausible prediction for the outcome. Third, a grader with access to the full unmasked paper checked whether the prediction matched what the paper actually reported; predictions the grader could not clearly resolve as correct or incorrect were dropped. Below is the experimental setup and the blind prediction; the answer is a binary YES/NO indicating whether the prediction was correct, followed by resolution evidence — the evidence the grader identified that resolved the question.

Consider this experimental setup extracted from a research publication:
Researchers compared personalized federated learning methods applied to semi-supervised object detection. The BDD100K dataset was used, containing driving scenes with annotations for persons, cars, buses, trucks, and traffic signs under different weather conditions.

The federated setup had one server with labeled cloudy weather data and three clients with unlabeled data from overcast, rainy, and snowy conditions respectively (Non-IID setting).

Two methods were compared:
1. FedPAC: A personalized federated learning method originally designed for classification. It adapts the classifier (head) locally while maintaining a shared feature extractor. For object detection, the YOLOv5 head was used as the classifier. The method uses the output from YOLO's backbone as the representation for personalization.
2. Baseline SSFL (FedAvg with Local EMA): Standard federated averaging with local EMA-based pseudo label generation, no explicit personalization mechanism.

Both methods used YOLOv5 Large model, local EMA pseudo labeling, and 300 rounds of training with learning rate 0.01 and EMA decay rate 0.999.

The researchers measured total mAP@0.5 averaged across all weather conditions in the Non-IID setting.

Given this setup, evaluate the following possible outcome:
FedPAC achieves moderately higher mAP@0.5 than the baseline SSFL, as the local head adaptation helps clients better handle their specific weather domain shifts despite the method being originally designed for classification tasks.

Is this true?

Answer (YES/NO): NO